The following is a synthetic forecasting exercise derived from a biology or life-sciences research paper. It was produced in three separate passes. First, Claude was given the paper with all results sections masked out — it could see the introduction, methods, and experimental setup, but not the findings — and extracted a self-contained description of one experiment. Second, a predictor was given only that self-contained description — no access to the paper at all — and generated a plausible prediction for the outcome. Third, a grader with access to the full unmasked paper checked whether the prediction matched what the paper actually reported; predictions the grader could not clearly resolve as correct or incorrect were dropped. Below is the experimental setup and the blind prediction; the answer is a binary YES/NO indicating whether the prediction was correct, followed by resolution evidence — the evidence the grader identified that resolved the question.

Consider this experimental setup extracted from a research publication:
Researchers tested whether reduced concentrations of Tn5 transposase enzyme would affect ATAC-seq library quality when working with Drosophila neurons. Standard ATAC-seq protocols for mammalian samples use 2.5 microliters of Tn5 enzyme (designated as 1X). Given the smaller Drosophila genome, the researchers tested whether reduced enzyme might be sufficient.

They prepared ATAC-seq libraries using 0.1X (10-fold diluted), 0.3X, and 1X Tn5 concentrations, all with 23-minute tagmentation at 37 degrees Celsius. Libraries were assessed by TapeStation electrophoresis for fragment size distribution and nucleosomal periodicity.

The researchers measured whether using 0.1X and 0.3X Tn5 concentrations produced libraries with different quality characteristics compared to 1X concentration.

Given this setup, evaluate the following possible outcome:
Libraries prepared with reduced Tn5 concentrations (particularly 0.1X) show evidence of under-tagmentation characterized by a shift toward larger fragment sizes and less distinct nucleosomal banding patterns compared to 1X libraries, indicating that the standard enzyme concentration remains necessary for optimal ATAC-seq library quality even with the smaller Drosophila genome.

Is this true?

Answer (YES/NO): NO